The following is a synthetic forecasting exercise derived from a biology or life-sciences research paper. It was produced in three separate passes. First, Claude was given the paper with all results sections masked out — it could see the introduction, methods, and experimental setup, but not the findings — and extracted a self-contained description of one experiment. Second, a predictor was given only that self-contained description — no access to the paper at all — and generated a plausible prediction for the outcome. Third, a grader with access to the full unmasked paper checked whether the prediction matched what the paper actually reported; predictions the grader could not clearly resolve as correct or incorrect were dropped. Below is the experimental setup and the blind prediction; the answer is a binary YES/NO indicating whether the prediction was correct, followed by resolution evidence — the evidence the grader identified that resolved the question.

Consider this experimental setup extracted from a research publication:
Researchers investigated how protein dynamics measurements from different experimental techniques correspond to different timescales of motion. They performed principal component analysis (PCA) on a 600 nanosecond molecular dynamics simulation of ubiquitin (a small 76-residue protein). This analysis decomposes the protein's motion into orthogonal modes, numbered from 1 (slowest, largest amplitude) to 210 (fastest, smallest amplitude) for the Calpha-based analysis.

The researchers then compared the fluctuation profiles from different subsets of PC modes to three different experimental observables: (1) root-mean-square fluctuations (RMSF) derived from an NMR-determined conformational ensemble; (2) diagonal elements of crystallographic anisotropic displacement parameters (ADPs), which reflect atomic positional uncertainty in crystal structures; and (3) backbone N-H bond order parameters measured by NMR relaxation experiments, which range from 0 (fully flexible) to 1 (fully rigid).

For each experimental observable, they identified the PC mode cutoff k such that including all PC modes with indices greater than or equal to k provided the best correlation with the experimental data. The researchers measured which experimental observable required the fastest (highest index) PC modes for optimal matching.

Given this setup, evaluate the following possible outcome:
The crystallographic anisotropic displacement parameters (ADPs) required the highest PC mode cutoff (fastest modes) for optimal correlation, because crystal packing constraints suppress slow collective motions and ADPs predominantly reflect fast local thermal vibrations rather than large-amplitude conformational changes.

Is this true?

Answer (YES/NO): NO